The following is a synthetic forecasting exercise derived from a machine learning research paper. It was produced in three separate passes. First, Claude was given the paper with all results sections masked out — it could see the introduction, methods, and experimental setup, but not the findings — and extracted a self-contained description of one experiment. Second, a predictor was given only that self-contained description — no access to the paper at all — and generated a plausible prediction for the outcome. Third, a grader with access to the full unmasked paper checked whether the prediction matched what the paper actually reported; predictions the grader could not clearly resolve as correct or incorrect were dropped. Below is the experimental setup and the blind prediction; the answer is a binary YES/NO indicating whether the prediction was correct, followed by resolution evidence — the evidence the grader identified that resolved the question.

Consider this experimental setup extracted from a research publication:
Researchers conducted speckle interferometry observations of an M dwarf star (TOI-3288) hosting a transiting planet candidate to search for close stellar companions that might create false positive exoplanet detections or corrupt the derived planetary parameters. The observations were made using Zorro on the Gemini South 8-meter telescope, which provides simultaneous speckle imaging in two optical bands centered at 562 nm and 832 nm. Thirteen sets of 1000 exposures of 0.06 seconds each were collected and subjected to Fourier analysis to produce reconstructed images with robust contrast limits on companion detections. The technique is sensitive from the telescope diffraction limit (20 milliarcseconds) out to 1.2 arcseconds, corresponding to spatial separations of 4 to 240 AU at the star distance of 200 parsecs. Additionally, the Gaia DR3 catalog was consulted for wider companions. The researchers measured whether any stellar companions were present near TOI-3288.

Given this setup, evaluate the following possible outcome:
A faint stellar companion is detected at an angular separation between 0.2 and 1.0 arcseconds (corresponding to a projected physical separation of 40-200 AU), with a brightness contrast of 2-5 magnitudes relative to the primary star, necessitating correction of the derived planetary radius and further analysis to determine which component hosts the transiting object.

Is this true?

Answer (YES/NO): NO